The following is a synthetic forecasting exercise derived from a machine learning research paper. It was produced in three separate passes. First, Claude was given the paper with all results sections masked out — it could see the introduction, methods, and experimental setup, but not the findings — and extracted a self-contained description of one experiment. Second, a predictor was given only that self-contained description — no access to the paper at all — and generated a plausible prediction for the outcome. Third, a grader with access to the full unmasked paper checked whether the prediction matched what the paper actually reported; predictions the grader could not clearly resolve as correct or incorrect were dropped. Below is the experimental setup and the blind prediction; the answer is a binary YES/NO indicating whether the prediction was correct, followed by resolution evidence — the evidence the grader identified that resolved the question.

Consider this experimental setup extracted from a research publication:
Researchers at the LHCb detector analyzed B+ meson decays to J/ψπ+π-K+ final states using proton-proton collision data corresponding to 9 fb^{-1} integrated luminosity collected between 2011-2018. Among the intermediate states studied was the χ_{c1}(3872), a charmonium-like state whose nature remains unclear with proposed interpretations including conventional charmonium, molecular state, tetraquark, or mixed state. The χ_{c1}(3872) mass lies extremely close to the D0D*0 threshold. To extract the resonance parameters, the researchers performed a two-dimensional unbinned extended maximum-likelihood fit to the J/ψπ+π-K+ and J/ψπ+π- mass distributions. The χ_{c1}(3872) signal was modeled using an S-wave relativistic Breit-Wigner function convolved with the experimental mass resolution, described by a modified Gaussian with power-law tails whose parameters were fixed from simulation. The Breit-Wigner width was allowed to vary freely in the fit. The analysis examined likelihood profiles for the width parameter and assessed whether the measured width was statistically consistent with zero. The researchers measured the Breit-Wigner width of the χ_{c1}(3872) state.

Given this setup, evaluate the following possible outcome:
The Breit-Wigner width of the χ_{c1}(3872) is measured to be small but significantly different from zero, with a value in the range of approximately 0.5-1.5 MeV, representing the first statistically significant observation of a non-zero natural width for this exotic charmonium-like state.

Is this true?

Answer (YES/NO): YES